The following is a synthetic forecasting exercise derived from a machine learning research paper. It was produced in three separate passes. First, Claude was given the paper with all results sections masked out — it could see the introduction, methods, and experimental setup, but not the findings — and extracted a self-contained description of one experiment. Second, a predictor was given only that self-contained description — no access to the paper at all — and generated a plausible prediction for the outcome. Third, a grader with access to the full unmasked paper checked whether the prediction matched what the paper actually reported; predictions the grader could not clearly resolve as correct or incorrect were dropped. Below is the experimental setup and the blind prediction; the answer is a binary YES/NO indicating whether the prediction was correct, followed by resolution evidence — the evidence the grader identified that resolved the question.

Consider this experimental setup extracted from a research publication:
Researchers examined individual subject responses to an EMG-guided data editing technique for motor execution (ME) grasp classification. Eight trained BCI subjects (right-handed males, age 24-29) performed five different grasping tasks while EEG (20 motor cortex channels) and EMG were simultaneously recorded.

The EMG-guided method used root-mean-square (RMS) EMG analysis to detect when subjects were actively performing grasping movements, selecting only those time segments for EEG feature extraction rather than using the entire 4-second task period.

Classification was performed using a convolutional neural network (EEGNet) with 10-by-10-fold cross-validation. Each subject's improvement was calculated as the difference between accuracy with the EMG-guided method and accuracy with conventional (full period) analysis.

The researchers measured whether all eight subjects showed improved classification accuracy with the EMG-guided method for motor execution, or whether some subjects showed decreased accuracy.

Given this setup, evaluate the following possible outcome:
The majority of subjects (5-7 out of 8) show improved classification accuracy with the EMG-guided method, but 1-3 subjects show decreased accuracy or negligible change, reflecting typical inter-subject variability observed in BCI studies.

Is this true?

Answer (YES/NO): NO